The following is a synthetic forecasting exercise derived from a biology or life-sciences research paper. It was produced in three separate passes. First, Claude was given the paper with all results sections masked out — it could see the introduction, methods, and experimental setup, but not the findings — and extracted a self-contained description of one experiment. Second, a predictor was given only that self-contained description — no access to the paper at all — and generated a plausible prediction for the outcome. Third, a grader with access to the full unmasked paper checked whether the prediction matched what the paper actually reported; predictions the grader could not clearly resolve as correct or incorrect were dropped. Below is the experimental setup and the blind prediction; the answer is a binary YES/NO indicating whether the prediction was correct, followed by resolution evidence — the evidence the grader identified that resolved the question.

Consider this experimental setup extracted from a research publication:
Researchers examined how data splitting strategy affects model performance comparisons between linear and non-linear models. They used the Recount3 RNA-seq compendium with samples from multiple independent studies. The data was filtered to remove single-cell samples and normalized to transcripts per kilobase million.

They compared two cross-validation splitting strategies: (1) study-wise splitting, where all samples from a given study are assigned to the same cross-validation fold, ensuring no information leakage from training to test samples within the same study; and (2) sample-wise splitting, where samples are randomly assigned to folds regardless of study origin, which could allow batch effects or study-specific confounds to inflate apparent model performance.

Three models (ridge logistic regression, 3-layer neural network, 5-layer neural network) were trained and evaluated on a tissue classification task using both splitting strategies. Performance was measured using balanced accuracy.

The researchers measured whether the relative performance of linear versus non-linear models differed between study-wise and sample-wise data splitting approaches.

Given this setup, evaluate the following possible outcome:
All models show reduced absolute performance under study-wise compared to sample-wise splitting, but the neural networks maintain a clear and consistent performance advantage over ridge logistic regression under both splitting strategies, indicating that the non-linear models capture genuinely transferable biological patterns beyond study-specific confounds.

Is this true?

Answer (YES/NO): NO